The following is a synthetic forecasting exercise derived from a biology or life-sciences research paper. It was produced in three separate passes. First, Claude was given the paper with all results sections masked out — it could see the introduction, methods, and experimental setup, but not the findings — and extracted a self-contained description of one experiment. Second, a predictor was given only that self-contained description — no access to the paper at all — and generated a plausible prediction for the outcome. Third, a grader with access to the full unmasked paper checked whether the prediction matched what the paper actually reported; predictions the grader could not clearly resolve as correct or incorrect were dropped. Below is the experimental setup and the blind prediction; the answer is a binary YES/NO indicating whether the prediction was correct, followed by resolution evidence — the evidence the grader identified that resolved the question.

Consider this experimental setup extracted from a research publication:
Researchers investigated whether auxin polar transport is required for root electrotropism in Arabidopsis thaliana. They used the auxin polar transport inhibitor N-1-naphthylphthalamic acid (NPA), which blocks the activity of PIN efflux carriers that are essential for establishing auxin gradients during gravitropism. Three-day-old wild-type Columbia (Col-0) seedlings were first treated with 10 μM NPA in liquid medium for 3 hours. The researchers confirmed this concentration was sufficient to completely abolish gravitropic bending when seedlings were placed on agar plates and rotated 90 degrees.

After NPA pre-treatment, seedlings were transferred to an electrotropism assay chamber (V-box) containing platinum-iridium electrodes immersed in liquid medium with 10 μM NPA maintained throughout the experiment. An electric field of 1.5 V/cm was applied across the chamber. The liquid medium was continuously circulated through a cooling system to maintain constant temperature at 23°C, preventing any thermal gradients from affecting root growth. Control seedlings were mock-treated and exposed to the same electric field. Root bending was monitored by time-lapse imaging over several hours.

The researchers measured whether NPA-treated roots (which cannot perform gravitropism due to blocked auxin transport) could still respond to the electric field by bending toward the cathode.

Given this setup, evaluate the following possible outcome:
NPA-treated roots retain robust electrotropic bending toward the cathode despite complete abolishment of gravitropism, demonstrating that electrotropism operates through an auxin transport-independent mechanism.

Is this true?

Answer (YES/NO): NO